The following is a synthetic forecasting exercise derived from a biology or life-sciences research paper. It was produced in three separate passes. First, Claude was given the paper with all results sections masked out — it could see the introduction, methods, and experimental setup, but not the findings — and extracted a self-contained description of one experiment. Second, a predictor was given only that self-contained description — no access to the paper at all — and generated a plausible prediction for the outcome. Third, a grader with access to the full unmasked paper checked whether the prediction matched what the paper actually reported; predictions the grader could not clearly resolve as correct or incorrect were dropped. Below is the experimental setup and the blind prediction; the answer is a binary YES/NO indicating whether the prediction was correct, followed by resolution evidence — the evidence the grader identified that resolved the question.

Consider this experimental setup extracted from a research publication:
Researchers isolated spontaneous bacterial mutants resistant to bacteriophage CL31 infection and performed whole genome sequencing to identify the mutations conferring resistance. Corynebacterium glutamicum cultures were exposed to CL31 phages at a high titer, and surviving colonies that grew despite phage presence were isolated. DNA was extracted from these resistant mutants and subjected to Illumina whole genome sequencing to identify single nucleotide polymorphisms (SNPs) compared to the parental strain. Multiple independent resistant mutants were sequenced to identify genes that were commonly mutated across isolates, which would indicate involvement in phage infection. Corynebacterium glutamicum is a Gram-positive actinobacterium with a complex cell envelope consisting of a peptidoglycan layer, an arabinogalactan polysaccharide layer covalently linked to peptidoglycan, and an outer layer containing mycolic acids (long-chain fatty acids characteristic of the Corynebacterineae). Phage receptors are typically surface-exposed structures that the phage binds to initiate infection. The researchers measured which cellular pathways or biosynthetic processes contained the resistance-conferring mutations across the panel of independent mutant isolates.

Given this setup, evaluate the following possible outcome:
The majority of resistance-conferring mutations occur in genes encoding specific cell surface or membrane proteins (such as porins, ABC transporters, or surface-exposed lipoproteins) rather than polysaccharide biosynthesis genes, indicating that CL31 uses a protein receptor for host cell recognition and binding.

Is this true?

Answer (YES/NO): NO